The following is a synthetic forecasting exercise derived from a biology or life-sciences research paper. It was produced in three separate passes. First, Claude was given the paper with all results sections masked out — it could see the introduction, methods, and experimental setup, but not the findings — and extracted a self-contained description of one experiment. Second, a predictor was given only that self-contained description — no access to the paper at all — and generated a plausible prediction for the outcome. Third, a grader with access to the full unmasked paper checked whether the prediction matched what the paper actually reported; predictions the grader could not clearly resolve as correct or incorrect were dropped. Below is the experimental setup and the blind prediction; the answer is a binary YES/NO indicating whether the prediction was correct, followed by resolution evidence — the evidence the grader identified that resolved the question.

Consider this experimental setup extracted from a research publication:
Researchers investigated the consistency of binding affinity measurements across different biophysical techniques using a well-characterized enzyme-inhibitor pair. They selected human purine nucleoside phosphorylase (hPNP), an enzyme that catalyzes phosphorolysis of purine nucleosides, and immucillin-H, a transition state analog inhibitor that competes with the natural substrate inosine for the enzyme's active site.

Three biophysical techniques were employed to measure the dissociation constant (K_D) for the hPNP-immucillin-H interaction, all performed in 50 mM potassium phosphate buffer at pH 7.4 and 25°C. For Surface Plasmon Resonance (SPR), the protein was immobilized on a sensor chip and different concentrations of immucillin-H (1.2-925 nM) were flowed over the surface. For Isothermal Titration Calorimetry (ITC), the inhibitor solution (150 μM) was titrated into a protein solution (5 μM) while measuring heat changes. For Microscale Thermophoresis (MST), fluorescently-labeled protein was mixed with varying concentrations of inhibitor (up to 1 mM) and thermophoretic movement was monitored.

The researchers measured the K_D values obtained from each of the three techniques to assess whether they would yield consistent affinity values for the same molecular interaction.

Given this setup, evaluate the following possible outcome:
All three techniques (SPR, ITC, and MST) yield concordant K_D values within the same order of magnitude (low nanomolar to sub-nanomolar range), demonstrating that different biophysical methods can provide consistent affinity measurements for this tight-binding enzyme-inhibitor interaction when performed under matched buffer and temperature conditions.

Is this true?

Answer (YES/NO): NO